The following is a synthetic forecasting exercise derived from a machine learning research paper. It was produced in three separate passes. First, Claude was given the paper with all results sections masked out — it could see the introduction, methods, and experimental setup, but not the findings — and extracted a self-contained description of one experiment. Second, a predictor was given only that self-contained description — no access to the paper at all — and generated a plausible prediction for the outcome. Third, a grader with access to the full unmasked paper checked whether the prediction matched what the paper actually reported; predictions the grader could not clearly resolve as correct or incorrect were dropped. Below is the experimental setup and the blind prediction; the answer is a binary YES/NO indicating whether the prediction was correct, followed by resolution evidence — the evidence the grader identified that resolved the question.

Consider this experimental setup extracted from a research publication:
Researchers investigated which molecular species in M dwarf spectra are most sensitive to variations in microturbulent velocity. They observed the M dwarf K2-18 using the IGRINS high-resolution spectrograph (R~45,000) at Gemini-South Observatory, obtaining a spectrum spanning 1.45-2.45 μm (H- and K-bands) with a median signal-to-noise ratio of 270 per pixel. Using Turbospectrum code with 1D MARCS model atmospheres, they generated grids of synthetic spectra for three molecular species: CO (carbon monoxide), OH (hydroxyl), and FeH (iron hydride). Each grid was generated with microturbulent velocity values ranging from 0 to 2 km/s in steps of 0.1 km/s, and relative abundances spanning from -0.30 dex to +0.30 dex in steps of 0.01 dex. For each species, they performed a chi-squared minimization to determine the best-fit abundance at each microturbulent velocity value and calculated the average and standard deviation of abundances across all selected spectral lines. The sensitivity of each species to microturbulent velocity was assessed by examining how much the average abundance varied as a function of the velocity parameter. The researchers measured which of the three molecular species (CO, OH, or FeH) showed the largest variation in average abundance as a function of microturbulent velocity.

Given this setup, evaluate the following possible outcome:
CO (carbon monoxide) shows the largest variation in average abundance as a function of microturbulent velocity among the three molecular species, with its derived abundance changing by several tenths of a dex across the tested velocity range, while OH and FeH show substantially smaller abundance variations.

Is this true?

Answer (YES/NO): YES